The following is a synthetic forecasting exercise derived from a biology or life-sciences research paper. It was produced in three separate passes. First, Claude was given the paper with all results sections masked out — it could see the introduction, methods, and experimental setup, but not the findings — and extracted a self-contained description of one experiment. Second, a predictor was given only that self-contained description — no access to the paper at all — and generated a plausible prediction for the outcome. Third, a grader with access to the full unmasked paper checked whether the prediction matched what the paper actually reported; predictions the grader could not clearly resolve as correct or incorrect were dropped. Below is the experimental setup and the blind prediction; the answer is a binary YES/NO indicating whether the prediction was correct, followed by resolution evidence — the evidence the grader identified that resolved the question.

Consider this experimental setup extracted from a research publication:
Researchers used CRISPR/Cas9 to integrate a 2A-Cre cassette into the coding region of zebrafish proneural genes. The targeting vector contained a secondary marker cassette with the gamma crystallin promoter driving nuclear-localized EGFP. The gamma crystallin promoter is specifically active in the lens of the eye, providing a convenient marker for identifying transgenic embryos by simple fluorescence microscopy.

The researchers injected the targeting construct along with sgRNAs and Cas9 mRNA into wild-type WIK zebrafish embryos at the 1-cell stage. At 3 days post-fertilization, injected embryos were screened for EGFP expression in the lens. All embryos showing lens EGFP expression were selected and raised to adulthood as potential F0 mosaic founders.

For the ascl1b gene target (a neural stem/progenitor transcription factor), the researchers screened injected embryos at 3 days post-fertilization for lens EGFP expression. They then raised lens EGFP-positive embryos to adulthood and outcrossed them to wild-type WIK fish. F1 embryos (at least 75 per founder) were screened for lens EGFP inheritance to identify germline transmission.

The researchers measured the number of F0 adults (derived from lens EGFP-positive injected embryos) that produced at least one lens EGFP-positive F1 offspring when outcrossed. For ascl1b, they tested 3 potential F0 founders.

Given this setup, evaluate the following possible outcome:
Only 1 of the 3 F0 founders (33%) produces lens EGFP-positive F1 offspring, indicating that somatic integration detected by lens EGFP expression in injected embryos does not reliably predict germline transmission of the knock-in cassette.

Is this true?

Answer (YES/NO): NO